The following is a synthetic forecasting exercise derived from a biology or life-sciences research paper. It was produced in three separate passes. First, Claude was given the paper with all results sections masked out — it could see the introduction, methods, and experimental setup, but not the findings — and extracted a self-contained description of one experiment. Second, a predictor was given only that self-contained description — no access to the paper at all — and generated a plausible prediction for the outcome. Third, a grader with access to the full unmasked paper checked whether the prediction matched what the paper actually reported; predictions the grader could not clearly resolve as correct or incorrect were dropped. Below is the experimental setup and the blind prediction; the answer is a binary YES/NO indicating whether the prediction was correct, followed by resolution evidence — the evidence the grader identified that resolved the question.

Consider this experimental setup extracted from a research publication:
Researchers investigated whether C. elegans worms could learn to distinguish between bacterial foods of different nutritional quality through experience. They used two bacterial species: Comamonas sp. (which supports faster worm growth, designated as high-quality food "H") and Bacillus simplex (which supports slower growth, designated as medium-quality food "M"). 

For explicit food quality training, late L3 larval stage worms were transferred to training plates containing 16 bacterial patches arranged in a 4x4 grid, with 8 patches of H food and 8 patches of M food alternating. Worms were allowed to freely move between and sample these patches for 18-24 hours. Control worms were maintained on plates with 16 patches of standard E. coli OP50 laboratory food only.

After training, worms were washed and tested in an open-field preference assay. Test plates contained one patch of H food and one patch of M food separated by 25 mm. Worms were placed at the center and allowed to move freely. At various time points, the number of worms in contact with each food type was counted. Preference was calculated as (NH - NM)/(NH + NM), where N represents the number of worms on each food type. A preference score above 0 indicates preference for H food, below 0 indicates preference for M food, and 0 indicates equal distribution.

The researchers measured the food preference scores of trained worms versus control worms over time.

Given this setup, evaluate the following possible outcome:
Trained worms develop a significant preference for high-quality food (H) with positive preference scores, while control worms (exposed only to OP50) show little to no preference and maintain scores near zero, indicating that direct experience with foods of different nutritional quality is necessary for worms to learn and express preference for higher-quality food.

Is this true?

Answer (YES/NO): NO